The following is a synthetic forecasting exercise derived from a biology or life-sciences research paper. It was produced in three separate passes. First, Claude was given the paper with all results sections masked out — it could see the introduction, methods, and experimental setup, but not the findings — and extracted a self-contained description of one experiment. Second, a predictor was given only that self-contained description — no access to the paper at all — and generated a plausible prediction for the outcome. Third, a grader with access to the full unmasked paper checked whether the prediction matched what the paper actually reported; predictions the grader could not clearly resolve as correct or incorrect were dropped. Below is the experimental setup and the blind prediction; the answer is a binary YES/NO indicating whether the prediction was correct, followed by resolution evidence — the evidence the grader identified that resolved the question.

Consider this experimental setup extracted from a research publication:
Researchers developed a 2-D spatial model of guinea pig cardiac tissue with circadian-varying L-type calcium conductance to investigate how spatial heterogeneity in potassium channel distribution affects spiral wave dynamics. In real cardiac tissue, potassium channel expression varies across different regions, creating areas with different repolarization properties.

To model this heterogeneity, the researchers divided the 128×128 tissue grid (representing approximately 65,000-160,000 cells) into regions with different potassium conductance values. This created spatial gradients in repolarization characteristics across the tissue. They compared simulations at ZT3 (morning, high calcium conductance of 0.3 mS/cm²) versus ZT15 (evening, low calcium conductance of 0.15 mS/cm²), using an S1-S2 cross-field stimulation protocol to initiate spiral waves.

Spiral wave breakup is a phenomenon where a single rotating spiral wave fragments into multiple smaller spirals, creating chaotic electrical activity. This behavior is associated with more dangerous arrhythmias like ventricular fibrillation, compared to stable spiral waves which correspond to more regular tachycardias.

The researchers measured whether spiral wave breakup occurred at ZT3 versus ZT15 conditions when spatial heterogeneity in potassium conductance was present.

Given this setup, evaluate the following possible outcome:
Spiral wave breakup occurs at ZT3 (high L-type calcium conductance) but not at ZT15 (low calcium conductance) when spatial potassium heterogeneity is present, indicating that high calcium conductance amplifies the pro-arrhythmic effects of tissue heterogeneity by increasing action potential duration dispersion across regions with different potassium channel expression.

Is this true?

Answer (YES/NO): YES